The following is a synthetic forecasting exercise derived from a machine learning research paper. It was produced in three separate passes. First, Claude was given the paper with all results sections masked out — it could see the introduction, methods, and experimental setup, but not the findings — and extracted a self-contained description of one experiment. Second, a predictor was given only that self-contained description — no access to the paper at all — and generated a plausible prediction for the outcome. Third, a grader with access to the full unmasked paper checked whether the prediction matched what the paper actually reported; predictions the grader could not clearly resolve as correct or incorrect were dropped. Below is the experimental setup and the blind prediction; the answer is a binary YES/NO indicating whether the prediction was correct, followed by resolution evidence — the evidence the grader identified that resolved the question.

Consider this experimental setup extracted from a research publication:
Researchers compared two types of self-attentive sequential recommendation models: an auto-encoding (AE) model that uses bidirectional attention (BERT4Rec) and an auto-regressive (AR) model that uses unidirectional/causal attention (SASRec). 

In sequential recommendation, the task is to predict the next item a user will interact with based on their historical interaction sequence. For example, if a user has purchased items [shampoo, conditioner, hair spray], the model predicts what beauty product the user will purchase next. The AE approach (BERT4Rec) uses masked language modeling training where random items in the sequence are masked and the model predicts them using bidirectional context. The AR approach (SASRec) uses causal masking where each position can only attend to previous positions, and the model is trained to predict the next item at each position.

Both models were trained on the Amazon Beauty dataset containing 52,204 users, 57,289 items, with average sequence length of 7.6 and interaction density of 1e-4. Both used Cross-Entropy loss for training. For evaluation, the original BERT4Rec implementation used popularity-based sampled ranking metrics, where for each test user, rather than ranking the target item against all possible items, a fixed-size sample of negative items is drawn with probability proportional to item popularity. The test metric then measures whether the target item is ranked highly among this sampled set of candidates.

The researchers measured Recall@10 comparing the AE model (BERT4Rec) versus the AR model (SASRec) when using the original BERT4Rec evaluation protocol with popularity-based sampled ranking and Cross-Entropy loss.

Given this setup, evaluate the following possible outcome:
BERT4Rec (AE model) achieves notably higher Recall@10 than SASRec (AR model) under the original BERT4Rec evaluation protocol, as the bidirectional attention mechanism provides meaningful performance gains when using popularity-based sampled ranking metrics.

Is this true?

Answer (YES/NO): YES